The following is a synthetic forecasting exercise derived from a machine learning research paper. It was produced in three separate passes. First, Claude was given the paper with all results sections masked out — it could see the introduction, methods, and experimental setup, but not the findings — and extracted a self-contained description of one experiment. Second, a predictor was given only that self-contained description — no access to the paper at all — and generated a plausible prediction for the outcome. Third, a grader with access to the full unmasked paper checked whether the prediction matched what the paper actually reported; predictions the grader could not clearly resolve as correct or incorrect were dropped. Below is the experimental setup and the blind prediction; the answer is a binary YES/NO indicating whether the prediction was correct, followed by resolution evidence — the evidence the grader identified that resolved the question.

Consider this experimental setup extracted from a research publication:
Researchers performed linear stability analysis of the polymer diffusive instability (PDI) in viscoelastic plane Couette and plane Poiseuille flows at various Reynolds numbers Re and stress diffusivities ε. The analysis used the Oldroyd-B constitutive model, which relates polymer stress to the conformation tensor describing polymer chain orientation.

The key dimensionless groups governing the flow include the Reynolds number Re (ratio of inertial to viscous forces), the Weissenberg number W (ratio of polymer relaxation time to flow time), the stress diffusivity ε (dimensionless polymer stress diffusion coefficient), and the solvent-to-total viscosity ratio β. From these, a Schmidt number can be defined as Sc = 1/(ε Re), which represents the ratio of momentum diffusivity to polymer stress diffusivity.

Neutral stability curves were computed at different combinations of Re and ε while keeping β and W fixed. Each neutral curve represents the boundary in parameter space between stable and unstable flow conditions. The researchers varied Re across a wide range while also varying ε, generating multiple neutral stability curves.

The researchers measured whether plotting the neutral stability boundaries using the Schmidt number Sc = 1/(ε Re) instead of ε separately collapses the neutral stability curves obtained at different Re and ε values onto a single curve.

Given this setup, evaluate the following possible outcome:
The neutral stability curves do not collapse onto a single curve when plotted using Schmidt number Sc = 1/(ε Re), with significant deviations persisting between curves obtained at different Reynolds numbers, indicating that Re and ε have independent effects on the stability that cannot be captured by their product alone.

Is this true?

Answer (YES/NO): NO